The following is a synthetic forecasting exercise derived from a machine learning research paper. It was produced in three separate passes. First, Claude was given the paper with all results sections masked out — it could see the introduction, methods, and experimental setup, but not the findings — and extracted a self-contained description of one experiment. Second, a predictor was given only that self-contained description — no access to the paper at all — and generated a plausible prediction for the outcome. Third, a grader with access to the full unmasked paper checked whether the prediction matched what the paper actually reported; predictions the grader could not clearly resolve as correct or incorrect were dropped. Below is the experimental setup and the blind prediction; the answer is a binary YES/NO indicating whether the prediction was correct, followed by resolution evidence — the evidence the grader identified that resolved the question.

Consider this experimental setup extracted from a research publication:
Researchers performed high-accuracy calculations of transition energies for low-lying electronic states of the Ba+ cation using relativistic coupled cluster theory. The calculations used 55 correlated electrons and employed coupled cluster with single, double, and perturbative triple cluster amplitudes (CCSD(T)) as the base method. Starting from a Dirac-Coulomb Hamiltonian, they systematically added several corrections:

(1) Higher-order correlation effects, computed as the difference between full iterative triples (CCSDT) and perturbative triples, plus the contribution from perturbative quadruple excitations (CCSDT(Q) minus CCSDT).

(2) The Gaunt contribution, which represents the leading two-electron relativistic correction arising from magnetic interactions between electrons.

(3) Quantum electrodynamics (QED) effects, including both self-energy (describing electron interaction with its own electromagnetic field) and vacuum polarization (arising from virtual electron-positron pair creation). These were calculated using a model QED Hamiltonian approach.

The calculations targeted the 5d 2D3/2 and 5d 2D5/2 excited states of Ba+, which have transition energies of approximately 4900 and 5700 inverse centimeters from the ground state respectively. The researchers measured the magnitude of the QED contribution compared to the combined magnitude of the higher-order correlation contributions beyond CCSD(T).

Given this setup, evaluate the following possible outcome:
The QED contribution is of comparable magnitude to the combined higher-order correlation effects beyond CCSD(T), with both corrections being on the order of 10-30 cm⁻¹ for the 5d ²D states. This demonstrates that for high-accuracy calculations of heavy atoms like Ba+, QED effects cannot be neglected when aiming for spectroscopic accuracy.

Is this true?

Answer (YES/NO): NO